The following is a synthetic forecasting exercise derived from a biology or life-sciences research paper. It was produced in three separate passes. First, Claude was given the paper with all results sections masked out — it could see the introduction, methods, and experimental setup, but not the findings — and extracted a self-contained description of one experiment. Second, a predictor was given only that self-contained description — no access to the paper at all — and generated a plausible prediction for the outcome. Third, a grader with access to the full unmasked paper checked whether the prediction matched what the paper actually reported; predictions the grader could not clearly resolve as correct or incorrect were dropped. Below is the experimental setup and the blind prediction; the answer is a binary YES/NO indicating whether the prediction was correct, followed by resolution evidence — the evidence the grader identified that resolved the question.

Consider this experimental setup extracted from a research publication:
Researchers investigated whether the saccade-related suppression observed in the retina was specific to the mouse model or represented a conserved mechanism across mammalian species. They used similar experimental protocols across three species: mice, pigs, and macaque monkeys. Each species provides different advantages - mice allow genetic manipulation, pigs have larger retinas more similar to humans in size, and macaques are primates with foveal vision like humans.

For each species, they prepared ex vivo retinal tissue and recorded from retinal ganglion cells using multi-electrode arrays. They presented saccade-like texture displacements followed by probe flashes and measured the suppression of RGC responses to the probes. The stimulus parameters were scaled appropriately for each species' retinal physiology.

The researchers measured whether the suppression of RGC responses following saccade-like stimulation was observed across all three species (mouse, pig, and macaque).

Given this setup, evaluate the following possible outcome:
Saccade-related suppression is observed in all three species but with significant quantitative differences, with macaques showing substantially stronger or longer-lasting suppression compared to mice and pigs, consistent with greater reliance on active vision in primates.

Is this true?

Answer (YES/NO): NO